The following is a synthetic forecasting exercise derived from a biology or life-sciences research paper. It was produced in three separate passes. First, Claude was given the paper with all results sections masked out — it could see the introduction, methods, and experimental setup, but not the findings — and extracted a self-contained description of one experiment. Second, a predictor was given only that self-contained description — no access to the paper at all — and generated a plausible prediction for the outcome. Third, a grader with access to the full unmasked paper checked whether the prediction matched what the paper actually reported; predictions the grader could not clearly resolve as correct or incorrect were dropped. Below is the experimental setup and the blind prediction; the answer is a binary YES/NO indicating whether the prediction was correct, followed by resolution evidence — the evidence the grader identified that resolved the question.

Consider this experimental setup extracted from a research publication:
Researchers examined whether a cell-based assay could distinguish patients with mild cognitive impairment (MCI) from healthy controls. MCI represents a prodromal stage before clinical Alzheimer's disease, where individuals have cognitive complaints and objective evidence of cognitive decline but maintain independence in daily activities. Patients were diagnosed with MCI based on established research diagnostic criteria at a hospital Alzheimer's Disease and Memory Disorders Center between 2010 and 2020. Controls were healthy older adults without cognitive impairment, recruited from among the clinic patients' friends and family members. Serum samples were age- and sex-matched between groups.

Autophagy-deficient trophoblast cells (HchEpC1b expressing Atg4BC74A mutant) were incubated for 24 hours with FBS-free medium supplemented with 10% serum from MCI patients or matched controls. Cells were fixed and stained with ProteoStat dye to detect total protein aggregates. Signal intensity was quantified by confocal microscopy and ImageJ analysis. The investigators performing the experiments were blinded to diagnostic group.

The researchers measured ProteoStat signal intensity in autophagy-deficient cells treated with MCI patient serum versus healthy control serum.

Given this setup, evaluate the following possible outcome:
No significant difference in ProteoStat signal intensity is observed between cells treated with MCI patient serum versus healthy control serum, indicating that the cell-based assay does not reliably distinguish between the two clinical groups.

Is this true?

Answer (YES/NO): NO